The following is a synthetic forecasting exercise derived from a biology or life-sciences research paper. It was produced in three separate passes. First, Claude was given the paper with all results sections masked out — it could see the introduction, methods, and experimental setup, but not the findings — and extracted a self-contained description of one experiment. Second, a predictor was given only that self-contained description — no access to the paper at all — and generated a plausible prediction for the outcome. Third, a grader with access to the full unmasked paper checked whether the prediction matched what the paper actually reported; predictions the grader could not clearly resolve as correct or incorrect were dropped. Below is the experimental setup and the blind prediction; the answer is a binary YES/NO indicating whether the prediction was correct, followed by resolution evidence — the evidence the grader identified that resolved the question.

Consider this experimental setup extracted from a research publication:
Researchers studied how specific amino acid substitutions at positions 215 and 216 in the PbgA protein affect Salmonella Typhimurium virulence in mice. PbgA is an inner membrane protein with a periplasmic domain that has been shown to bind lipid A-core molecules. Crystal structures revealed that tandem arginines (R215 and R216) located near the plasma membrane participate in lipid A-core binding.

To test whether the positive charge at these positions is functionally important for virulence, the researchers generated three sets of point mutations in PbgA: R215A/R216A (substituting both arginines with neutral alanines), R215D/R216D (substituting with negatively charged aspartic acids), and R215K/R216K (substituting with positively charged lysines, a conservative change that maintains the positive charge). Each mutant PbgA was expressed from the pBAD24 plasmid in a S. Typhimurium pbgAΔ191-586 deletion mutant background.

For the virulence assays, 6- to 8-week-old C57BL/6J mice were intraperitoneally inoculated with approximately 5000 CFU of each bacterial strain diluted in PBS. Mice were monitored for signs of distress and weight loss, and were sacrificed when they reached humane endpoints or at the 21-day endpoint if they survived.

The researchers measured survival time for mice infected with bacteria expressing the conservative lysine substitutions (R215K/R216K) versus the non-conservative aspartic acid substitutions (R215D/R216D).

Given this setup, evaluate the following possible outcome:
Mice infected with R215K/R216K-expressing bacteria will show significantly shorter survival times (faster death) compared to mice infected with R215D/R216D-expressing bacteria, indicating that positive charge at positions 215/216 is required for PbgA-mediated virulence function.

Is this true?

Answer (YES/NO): YES